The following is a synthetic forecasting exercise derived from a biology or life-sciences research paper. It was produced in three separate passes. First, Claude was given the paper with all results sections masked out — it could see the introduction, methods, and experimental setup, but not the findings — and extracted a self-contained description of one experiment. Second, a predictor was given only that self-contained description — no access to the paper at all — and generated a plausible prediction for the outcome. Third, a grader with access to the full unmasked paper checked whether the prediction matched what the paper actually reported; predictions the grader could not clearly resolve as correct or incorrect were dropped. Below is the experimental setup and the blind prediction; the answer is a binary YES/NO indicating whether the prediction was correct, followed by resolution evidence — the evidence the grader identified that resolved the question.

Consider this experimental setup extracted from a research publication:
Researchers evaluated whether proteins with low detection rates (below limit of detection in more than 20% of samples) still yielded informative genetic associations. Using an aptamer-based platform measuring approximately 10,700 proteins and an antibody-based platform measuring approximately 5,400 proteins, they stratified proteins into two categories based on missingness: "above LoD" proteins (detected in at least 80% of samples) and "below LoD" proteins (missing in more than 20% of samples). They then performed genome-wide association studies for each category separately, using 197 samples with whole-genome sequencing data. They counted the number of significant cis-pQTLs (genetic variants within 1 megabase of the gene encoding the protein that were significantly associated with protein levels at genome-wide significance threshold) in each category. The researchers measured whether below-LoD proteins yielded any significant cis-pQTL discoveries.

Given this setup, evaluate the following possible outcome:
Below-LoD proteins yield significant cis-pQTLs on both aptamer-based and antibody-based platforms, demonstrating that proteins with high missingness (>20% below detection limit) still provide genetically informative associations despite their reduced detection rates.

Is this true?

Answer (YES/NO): YES